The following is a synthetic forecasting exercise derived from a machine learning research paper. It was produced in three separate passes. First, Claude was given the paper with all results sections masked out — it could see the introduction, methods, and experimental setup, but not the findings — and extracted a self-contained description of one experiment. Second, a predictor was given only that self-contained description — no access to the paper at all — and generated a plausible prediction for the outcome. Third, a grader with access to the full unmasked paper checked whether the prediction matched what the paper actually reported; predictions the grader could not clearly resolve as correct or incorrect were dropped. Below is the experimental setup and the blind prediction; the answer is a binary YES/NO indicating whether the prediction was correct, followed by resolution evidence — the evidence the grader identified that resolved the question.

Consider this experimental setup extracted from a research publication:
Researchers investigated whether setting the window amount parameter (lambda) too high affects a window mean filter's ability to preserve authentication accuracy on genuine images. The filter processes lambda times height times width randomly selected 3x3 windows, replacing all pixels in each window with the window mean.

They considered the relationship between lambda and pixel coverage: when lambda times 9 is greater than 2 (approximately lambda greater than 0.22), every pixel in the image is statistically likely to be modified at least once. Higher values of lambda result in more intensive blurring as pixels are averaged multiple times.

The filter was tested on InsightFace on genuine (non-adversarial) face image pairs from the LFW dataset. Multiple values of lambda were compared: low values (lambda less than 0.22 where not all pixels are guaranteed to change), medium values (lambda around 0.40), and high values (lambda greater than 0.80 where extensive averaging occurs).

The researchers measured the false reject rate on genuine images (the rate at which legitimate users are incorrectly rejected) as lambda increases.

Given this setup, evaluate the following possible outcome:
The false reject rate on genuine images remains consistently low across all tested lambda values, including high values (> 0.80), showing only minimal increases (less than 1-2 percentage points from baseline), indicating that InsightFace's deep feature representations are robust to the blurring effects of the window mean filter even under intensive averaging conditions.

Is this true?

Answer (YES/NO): NO